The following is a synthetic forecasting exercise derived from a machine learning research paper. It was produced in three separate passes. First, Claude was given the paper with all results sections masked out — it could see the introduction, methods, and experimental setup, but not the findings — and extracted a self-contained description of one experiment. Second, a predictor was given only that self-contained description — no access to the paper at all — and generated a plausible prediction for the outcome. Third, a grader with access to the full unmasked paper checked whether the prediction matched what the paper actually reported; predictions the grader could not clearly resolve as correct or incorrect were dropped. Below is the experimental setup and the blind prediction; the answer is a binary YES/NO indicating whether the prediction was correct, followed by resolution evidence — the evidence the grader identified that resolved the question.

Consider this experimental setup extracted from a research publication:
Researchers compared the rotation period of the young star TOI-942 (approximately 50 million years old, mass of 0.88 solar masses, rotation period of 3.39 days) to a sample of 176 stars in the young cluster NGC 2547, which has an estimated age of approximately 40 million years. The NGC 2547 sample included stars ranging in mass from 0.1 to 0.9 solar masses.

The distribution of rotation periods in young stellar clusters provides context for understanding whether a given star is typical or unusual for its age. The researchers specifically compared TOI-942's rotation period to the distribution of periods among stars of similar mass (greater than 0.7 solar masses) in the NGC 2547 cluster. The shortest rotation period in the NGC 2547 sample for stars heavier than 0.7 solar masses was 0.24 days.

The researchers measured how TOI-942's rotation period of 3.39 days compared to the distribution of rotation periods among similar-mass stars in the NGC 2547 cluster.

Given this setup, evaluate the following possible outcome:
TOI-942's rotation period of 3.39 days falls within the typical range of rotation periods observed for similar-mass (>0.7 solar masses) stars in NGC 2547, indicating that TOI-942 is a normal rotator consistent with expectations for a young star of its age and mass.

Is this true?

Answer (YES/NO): NO